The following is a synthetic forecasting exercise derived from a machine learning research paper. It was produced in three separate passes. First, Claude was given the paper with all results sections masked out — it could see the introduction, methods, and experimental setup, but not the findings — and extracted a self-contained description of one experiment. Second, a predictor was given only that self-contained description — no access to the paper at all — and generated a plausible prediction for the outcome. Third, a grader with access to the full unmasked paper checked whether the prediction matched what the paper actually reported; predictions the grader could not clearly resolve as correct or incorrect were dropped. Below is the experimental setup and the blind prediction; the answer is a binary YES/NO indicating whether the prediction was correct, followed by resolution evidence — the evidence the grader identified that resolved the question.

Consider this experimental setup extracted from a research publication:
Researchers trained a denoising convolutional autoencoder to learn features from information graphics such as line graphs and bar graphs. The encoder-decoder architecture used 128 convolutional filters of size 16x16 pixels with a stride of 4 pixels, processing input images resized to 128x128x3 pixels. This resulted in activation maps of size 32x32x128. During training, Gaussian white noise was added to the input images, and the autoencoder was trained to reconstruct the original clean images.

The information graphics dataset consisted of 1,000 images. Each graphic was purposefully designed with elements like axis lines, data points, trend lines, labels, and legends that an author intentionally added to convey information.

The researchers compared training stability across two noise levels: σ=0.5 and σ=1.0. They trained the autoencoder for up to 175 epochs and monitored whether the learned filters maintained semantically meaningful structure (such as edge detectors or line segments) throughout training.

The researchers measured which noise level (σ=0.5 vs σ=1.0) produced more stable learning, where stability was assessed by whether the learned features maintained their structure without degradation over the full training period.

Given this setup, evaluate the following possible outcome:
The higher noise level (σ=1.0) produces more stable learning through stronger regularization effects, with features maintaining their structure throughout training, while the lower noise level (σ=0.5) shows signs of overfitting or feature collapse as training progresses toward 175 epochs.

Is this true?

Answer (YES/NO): NO